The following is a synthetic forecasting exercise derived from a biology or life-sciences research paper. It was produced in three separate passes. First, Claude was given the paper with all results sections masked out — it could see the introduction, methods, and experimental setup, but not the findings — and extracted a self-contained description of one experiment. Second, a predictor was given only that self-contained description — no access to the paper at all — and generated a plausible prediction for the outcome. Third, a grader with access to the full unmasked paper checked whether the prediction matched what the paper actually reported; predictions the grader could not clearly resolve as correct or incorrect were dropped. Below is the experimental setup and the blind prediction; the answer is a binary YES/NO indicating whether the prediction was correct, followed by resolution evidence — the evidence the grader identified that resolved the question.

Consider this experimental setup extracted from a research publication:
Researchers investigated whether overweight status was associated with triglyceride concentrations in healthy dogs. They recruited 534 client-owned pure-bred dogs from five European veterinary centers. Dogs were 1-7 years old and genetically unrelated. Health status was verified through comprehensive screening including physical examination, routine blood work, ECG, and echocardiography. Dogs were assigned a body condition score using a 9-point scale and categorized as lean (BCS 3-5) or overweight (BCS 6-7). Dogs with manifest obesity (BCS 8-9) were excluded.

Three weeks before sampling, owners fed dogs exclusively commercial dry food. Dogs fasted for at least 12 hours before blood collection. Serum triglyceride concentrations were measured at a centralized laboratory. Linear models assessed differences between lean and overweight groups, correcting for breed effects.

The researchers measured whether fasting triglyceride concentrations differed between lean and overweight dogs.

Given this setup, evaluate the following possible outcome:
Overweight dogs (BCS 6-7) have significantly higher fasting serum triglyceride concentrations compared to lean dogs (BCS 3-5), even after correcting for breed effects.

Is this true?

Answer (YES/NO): NO